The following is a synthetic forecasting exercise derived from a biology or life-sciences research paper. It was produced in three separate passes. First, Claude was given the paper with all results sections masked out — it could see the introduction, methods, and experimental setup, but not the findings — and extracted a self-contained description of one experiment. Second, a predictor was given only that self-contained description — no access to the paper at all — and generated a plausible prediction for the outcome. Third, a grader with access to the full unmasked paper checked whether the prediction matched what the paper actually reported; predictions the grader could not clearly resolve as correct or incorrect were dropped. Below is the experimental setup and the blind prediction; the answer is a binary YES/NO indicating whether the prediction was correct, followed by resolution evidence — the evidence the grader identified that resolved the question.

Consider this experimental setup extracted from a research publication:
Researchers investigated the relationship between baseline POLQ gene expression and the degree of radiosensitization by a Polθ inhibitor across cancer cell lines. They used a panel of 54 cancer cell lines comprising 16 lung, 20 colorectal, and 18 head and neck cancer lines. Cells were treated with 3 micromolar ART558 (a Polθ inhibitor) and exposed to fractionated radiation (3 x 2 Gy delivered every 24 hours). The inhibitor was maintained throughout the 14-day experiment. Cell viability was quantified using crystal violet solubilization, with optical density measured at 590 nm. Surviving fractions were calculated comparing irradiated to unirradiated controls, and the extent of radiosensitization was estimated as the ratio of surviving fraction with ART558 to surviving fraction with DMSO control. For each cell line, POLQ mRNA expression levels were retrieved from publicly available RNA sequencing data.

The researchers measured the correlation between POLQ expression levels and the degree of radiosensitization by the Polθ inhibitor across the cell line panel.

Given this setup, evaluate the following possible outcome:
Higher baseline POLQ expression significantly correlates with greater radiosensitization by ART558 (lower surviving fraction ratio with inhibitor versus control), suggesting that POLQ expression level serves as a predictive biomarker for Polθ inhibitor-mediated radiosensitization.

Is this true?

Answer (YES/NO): NO